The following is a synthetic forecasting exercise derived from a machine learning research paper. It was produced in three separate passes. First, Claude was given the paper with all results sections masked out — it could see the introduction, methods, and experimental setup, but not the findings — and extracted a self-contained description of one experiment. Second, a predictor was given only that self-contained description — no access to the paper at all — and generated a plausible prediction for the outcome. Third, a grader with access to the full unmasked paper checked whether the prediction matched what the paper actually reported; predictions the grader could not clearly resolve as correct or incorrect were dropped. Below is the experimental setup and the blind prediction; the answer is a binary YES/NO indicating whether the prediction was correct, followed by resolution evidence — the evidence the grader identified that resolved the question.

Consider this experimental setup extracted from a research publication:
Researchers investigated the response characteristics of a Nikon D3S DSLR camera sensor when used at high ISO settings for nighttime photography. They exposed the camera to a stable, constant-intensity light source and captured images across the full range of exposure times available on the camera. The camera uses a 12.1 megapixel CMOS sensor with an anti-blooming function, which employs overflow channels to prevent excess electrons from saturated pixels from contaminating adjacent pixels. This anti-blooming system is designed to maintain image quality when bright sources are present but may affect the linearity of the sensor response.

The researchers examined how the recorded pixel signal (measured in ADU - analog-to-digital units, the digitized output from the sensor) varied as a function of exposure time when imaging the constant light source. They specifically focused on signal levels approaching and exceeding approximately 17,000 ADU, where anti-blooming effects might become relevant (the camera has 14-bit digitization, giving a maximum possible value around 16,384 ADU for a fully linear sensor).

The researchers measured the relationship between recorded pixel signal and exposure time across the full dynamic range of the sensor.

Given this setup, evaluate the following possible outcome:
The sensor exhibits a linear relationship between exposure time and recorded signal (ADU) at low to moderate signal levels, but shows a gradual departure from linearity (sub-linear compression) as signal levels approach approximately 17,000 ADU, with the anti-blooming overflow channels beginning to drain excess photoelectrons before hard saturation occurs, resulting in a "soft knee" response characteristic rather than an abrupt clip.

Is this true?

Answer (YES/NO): YES